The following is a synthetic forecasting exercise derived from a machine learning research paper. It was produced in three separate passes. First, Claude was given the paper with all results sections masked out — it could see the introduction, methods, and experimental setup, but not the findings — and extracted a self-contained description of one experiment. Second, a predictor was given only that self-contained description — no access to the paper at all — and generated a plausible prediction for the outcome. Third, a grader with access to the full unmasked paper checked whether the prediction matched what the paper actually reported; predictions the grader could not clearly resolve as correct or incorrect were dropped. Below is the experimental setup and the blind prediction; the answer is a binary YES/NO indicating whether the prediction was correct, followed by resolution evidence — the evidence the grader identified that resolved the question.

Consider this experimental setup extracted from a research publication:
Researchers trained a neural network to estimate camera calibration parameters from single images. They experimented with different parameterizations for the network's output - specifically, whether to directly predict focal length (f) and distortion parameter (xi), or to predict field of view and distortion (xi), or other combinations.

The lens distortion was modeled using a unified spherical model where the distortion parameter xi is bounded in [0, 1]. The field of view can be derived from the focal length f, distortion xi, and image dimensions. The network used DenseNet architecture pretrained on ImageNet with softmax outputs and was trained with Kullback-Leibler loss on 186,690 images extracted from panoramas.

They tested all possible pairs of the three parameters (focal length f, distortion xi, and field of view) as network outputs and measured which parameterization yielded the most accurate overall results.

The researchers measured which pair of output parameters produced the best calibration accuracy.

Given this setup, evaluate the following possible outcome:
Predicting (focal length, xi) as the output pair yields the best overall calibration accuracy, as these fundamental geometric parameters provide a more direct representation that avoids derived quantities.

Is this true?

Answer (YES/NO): NO